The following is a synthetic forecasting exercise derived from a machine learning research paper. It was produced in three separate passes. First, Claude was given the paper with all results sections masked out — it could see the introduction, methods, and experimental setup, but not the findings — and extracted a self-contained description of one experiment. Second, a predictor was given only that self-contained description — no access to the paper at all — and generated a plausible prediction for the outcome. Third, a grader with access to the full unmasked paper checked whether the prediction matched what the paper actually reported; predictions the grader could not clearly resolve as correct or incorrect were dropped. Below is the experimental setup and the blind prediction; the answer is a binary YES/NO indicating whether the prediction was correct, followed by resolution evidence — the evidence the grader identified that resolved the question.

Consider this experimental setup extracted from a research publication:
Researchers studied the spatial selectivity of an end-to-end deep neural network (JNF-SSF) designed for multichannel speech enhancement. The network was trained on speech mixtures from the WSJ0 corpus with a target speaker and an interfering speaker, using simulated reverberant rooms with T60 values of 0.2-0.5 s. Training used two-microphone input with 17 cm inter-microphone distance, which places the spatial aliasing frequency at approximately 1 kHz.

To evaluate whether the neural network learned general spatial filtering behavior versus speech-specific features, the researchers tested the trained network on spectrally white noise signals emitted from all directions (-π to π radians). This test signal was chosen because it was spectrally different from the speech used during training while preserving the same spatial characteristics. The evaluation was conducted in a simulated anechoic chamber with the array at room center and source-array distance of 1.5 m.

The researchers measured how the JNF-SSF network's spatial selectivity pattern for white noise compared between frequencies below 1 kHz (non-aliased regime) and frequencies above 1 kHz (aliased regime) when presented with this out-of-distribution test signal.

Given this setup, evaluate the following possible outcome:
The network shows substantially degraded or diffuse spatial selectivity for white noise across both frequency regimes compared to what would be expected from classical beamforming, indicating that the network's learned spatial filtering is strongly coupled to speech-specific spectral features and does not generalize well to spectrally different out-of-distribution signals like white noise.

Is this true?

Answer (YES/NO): NO